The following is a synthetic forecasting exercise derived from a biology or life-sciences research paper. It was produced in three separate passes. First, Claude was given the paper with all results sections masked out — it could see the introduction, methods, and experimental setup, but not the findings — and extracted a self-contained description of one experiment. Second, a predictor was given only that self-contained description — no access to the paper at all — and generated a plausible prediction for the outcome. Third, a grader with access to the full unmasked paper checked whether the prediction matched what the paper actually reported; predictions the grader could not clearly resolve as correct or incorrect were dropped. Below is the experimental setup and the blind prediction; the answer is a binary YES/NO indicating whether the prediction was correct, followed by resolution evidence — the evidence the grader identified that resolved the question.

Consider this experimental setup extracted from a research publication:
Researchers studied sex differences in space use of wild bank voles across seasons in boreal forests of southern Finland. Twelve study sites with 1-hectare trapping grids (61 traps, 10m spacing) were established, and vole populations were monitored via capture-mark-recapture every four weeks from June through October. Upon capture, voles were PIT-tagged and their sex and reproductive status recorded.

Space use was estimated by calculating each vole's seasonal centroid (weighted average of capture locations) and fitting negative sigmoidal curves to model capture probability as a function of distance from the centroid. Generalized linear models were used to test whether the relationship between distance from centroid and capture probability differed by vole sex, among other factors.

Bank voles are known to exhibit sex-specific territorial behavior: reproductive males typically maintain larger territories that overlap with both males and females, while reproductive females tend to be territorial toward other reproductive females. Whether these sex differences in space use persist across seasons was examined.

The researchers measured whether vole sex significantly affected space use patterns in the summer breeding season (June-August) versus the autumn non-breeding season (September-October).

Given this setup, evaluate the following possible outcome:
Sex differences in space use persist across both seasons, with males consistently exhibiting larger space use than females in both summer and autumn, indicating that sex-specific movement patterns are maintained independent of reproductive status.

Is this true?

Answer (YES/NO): NO